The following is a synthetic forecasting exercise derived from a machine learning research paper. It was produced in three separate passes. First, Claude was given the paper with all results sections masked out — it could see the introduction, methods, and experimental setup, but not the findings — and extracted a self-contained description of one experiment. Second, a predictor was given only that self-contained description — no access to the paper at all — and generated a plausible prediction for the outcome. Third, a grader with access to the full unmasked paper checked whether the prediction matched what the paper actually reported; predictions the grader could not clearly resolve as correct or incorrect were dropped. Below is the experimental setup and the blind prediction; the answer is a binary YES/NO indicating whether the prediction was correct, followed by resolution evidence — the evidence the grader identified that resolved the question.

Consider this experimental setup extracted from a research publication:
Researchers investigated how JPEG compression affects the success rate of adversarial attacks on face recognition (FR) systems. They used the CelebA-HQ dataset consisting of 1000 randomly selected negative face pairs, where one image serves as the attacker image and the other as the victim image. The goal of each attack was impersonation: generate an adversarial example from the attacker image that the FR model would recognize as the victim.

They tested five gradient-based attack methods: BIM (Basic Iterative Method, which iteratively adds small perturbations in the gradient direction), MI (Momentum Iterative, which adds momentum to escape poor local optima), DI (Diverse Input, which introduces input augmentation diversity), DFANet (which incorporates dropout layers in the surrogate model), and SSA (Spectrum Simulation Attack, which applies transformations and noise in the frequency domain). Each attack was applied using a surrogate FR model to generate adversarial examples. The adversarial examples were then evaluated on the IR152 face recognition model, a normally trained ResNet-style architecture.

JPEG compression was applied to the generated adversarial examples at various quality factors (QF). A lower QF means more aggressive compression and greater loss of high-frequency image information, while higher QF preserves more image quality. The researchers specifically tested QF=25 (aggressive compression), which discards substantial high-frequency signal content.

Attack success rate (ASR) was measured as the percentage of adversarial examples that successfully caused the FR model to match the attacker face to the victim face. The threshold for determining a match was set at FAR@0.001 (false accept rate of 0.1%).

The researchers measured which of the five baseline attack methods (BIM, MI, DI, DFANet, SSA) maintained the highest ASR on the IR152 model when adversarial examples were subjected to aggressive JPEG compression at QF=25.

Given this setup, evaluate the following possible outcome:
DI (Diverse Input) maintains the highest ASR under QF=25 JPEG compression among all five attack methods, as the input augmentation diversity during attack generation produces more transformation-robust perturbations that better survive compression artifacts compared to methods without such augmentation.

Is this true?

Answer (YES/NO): NO